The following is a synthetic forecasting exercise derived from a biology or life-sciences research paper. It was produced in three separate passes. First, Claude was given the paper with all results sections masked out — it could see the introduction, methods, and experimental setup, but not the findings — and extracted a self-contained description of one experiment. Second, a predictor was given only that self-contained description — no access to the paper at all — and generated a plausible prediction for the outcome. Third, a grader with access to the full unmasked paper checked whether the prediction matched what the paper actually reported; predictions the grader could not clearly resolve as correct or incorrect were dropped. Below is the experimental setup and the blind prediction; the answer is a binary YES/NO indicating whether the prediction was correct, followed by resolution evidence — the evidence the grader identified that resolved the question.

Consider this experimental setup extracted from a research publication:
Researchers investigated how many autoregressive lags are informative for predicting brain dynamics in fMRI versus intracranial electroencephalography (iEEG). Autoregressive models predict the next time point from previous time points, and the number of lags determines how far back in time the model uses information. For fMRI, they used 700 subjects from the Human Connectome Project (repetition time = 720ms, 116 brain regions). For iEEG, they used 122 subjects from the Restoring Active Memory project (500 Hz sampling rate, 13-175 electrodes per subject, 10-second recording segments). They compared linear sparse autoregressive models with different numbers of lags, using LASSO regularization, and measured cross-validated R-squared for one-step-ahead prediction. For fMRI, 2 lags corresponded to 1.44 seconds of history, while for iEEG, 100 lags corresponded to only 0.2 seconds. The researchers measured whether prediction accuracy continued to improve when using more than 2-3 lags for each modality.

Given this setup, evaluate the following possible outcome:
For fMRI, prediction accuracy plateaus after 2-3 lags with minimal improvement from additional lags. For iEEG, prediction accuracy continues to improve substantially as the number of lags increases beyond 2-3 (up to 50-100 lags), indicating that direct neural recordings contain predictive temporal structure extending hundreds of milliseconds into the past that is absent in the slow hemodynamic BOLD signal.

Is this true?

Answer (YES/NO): YES